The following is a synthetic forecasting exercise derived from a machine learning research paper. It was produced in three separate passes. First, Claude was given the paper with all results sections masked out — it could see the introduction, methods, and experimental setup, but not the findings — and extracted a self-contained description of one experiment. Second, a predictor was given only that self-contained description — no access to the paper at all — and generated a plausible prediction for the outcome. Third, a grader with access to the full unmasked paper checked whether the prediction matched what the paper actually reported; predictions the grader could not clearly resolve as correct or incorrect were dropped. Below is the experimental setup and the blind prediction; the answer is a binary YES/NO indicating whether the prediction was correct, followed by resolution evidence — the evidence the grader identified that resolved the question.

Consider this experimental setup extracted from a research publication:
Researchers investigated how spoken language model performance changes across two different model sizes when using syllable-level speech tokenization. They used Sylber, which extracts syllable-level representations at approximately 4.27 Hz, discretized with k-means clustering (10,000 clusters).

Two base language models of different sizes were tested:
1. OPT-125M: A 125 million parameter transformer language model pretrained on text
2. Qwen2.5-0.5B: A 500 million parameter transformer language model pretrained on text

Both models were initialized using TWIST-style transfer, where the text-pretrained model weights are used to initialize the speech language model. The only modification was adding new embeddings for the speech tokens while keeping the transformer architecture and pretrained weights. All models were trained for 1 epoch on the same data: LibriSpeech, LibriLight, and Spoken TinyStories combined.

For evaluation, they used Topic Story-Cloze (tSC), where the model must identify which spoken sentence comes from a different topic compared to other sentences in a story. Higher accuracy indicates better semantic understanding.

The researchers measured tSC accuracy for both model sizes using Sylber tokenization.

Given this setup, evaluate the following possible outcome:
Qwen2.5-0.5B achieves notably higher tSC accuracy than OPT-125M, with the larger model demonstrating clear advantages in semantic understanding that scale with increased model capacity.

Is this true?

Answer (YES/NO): NO